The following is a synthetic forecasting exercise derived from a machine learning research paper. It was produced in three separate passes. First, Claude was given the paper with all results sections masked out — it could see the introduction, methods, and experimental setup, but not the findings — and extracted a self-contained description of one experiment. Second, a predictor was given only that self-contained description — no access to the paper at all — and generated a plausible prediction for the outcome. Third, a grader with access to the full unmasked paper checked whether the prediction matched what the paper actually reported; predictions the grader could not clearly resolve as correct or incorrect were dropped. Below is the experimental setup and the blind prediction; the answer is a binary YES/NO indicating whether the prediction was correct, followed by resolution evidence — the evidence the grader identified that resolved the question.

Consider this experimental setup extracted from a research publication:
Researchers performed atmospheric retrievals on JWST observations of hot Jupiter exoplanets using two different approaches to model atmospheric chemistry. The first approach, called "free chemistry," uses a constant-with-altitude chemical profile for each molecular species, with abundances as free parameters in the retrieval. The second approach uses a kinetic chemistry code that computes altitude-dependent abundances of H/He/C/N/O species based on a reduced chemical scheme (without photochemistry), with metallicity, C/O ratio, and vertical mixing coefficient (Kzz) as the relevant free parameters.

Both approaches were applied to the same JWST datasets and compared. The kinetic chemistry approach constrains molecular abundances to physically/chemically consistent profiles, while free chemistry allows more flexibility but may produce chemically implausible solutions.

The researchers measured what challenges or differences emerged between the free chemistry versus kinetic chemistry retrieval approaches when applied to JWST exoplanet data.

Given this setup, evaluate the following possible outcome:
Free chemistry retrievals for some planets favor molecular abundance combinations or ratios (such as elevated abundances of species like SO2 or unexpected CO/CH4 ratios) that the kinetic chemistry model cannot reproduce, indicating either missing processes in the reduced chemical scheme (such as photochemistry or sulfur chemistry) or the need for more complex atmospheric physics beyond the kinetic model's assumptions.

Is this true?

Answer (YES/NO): YES